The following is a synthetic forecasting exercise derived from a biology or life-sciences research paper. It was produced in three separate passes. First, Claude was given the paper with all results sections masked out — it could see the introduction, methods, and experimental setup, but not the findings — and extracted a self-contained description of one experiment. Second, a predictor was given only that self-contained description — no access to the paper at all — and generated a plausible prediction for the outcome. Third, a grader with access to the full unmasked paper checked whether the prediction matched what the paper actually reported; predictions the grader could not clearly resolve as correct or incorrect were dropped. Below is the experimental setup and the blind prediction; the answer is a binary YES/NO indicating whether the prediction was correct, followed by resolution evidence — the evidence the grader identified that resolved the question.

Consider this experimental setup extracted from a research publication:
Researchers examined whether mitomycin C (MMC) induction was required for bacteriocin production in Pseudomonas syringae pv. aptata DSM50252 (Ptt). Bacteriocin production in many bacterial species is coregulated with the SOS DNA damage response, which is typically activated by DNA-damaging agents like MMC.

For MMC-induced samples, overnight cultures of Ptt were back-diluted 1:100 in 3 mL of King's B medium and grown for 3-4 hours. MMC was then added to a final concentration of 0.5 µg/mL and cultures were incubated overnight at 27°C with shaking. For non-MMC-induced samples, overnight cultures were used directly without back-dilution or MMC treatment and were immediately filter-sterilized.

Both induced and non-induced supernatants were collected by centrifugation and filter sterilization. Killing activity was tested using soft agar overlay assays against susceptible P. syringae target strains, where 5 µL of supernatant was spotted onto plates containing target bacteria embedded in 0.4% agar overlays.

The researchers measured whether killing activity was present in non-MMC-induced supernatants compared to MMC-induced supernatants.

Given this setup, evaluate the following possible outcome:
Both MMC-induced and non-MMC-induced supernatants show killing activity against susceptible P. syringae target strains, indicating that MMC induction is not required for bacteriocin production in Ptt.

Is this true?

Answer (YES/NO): NO